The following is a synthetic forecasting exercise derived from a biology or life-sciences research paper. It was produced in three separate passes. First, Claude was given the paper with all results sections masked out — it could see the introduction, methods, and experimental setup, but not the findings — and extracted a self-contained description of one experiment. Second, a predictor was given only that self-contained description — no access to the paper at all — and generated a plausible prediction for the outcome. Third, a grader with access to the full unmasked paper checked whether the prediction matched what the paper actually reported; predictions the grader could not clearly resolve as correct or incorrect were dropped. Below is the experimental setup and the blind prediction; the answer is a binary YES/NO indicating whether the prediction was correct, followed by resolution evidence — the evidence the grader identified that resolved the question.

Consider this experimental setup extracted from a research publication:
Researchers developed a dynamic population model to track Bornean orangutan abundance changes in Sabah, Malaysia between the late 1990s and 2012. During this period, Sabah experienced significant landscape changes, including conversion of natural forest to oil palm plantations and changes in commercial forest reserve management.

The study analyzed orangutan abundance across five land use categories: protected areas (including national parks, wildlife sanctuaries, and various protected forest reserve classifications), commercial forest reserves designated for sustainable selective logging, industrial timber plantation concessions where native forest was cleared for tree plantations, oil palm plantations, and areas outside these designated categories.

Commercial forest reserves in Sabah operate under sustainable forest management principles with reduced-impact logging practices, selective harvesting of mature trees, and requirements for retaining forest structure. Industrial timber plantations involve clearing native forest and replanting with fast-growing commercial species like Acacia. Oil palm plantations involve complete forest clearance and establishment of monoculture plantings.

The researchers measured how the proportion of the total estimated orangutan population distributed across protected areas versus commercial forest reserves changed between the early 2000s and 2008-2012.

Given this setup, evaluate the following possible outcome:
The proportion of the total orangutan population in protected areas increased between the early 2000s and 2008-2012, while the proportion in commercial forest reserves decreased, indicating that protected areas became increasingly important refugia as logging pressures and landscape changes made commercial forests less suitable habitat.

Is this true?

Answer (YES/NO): NO